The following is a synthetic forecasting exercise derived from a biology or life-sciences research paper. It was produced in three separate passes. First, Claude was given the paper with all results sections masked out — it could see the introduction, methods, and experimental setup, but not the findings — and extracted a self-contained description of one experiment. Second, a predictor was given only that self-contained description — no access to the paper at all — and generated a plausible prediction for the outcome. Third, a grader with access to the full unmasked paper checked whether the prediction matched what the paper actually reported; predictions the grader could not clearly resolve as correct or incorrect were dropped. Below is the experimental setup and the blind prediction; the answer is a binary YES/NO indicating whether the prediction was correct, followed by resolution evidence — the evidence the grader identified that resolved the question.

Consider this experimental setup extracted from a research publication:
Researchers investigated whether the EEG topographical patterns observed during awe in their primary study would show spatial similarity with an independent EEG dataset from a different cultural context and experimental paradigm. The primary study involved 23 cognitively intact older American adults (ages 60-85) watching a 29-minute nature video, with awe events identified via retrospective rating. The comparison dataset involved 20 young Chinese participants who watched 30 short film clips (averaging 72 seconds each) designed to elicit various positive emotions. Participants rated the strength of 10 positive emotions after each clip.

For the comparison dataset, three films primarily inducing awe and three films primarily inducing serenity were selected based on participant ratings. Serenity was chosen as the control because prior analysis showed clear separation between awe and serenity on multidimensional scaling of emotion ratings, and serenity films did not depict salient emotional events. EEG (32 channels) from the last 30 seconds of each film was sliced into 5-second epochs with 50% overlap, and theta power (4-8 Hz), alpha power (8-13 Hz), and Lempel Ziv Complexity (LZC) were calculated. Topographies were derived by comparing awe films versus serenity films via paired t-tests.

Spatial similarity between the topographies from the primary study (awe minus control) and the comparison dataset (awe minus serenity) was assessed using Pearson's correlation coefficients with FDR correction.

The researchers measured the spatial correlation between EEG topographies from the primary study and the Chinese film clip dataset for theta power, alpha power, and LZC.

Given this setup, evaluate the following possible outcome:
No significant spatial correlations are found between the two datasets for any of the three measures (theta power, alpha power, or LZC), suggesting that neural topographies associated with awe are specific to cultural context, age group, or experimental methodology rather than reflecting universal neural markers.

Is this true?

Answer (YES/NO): NO